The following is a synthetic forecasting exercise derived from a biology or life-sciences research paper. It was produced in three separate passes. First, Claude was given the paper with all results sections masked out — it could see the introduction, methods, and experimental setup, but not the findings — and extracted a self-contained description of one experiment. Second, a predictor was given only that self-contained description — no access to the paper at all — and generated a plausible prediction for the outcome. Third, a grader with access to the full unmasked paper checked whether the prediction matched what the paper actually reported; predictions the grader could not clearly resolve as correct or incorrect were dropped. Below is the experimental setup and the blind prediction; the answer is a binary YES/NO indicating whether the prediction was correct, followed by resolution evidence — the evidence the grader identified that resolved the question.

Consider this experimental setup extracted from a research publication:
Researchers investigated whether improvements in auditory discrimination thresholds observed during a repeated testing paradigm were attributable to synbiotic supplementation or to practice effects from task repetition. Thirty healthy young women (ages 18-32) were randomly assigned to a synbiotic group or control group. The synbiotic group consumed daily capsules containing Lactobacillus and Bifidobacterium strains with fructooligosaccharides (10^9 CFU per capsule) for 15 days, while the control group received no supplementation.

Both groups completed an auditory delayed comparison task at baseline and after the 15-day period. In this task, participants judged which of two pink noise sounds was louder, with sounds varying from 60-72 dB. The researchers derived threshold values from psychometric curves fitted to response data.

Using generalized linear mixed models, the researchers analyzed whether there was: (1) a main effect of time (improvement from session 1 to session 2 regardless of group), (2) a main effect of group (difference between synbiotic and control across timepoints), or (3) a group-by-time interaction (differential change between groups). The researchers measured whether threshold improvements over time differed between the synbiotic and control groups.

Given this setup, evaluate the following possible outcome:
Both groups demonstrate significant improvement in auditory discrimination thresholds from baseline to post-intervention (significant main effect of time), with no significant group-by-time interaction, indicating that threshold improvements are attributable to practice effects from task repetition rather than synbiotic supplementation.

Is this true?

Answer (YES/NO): YES